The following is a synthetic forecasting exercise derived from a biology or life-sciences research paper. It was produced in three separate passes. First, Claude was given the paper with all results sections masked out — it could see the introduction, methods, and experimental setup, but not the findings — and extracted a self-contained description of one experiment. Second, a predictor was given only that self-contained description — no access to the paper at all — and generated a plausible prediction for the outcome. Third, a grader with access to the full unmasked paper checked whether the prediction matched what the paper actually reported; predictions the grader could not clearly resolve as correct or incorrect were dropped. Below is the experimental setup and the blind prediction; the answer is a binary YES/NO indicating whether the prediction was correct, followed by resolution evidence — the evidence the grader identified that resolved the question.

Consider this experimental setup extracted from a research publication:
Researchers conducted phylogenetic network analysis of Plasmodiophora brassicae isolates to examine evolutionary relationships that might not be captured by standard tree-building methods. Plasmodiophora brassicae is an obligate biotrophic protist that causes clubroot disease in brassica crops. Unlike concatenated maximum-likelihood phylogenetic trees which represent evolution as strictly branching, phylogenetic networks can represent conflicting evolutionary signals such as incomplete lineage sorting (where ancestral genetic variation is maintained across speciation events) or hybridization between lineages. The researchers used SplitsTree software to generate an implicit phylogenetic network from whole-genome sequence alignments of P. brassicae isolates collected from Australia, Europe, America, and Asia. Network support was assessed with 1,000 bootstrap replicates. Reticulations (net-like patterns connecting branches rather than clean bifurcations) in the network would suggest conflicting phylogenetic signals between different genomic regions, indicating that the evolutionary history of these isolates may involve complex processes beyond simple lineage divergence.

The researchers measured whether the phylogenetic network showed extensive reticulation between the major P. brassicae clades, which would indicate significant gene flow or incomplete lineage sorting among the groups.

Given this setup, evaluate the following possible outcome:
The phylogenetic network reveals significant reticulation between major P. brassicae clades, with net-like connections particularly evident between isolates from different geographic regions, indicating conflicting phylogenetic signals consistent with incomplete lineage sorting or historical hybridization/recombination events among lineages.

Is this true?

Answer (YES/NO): NO